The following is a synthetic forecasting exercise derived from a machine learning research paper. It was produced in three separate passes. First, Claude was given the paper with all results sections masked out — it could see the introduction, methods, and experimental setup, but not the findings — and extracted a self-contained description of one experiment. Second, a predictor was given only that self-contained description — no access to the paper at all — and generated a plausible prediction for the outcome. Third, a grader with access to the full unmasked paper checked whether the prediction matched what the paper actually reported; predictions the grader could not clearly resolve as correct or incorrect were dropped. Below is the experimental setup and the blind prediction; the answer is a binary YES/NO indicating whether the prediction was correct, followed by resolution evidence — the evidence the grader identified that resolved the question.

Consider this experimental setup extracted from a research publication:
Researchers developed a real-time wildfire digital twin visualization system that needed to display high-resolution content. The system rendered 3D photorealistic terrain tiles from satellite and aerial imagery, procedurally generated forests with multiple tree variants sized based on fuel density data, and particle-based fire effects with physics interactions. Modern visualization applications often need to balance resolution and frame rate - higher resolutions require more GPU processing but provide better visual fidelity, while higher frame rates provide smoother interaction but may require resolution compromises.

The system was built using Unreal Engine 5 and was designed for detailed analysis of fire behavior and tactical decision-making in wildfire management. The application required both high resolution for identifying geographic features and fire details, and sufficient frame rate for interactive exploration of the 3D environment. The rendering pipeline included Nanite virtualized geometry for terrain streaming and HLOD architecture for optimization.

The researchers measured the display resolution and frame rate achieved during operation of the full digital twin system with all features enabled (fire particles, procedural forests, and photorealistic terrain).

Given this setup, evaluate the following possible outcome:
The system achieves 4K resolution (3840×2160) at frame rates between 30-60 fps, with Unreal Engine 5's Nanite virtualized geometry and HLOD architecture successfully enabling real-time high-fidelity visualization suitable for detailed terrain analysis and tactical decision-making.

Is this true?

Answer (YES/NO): YES